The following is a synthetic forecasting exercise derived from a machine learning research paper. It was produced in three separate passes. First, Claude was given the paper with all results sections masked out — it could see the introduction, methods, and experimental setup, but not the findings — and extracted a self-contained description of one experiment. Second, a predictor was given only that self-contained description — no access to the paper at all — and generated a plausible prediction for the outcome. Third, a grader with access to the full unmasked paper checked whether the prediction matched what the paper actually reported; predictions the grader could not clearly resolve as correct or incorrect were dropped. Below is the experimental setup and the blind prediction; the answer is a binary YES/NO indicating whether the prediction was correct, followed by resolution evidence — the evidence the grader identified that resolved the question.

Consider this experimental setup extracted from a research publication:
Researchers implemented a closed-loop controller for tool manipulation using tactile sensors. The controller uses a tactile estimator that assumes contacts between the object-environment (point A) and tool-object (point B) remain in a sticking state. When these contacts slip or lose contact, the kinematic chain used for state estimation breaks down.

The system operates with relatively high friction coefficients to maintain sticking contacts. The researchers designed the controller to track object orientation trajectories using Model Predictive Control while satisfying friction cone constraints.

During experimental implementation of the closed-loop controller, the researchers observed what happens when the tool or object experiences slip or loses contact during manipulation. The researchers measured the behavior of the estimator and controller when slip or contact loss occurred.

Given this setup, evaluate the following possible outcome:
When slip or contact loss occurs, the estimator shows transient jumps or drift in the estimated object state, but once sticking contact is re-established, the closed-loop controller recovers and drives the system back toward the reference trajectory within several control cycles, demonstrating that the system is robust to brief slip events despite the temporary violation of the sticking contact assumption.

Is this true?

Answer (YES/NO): NO